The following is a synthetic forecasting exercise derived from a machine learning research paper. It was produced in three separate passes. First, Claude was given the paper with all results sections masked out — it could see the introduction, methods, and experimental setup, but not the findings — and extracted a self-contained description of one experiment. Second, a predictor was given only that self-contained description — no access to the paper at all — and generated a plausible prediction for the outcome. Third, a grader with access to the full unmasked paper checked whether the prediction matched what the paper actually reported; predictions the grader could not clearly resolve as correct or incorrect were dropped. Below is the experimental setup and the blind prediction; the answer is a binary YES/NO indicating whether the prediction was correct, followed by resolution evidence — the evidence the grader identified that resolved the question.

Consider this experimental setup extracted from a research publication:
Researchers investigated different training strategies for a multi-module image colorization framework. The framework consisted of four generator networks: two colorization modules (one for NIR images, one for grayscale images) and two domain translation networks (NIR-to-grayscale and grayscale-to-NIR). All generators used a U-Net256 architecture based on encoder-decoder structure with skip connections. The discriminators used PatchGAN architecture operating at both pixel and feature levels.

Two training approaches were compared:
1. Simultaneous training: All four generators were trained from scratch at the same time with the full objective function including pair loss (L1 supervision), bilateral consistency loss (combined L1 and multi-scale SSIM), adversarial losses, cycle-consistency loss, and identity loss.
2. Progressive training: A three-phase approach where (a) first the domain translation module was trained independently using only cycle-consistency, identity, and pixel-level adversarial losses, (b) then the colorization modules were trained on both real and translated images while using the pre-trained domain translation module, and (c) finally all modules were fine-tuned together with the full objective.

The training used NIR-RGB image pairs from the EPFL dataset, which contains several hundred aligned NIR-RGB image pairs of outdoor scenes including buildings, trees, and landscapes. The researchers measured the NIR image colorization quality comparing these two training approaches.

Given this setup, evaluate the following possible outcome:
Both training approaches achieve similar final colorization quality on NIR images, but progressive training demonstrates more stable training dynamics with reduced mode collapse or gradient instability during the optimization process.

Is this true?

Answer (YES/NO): NO